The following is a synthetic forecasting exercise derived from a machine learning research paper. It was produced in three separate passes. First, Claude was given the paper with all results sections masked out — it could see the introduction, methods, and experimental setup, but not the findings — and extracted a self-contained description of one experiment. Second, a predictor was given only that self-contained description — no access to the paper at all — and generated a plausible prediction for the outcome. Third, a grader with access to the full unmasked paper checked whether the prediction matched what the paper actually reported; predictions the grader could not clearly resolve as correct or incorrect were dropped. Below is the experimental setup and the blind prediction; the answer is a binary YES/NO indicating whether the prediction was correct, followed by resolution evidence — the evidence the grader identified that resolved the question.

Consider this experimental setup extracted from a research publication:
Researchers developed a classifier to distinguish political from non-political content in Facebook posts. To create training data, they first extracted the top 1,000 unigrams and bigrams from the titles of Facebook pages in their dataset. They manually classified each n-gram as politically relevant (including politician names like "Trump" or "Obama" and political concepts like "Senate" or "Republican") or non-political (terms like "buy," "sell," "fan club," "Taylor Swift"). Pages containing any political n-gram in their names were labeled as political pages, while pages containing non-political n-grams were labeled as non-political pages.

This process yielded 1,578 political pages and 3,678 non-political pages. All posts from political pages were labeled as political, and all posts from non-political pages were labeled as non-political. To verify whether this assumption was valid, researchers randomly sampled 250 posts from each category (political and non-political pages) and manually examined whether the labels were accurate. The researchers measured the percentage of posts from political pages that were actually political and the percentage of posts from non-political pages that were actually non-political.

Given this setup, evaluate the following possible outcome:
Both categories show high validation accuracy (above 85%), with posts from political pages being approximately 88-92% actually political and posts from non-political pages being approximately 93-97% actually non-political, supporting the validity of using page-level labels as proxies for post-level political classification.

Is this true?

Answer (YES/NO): NO